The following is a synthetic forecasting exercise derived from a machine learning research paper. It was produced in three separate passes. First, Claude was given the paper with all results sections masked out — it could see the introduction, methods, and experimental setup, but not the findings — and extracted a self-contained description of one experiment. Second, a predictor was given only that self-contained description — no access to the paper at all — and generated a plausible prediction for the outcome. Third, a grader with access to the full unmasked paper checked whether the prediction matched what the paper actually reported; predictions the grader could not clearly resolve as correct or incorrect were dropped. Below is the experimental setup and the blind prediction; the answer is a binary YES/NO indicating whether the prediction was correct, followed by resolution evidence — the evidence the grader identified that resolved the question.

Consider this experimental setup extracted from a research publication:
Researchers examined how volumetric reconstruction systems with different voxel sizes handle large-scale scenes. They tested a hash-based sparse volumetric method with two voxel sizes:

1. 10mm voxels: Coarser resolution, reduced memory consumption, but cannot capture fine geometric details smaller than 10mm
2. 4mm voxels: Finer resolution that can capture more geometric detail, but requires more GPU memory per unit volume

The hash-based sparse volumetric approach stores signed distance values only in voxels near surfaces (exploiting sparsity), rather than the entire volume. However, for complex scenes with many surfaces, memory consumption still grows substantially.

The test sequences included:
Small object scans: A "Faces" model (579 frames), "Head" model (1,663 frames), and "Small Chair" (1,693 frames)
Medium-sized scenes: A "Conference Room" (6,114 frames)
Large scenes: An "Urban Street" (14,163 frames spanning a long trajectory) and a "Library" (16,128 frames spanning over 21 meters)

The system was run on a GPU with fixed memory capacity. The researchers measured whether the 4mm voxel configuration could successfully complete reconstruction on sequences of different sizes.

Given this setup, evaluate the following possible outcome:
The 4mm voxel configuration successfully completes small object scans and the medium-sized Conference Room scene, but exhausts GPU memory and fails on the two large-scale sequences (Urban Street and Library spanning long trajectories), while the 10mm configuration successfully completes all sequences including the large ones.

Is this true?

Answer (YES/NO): YES